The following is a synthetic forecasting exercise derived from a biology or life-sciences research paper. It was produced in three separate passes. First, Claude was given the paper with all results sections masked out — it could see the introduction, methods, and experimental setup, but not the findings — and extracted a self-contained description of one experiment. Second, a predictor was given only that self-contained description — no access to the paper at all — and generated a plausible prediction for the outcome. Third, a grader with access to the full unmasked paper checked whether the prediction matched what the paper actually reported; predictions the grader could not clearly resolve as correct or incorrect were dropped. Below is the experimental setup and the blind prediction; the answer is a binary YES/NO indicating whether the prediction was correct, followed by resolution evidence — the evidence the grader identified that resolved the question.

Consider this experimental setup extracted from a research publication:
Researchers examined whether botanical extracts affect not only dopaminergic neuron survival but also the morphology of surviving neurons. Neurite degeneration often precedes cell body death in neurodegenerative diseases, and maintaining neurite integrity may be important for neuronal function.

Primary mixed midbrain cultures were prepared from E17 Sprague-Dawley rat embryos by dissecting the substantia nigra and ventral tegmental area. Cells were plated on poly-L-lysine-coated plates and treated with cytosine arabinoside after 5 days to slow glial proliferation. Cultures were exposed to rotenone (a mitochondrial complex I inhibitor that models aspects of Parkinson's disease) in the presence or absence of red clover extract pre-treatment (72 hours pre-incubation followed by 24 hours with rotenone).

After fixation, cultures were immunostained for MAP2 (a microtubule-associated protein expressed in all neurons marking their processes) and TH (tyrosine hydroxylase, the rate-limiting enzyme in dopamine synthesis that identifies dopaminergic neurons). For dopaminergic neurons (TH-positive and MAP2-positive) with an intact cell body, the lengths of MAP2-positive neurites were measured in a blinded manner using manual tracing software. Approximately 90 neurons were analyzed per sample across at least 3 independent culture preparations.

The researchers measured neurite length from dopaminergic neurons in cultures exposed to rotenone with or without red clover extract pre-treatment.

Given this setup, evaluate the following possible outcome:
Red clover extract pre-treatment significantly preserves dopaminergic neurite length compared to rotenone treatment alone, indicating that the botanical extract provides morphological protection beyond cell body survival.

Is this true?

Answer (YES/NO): YES